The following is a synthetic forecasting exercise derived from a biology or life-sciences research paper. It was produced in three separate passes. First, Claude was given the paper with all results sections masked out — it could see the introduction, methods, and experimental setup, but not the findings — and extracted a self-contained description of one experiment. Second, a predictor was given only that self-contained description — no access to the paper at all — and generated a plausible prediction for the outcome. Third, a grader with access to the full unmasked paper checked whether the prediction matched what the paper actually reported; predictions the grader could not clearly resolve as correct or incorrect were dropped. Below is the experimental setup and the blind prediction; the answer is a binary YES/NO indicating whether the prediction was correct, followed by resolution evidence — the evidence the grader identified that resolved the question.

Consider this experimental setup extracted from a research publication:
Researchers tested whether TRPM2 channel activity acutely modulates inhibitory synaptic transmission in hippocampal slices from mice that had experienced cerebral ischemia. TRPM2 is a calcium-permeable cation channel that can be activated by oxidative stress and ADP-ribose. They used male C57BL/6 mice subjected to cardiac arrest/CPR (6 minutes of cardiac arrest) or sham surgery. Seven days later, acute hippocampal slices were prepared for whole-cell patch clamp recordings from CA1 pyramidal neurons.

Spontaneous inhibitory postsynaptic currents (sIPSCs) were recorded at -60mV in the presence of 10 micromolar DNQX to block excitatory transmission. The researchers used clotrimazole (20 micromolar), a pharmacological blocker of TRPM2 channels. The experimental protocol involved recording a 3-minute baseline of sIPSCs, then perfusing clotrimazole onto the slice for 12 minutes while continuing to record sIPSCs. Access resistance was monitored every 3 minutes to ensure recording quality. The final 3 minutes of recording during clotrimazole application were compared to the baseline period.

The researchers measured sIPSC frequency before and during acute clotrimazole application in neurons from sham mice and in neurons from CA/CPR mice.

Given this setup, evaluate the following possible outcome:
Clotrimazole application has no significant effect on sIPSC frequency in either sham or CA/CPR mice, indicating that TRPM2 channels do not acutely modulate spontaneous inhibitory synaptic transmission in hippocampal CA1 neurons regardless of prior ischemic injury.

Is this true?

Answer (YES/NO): NO